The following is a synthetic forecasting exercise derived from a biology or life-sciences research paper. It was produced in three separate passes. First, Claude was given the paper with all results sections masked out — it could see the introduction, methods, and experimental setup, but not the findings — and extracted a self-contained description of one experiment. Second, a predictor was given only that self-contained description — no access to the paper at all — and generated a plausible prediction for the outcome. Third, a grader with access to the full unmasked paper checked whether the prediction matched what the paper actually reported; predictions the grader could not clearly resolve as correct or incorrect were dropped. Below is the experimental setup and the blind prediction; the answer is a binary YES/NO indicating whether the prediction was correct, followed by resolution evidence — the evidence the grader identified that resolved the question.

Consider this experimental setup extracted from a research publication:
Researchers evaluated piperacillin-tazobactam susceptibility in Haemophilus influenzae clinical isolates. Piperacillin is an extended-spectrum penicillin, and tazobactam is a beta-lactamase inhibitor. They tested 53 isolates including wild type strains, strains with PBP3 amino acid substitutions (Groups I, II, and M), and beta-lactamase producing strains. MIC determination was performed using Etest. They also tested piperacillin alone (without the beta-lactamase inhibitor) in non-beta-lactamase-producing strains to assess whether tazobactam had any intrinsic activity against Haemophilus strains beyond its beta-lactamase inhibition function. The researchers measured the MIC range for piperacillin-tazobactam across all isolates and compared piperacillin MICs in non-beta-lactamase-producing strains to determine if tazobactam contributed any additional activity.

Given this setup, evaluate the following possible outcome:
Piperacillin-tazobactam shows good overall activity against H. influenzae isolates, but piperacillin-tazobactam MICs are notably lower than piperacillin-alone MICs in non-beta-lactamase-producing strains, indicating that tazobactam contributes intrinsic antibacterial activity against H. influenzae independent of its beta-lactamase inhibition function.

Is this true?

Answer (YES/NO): NO